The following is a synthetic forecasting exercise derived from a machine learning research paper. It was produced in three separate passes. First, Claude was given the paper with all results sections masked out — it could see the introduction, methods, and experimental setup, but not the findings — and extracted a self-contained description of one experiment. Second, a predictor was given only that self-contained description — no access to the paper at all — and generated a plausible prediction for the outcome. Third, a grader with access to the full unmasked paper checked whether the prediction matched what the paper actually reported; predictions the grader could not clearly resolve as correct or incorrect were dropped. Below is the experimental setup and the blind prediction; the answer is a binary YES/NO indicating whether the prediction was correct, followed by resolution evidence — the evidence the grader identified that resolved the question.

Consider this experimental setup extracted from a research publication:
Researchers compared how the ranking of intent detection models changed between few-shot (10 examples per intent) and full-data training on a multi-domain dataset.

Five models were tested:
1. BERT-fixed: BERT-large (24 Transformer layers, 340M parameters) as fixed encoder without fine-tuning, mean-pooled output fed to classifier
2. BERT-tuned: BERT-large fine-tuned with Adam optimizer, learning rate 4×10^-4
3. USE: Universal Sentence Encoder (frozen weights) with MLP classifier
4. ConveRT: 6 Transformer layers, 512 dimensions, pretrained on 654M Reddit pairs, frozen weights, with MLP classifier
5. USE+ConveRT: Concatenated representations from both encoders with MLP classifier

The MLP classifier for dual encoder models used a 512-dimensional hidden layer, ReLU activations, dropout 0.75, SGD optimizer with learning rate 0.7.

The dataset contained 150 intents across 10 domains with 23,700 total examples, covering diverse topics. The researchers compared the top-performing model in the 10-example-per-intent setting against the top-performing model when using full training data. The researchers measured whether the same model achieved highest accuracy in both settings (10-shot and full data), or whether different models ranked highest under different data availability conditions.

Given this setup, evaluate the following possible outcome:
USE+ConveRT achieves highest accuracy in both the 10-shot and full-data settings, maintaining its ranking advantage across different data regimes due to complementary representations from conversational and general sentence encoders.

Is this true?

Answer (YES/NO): YES